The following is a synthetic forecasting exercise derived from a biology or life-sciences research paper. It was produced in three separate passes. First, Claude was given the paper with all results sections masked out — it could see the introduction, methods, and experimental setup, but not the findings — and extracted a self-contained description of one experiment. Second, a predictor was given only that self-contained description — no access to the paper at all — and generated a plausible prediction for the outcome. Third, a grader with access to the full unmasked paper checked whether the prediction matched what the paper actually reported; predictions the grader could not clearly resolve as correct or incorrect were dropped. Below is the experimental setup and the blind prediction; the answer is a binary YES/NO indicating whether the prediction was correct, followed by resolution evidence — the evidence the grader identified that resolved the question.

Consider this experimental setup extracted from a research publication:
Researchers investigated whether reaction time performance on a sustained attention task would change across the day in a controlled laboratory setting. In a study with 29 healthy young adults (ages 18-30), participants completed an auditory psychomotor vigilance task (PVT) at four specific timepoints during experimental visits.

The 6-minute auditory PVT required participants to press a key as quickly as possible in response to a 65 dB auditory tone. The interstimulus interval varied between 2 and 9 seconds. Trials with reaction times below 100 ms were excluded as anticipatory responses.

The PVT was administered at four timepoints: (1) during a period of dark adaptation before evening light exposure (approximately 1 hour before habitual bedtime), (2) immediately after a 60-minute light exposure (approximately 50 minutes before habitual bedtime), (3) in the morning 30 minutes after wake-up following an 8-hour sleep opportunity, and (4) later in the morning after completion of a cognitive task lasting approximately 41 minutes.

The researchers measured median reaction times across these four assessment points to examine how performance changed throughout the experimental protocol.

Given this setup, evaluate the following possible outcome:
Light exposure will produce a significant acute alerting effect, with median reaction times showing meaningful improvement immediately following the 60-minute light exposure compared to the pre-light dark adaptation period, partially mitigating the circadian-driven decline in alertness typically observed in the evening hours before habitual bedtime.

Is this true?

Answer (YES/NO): NO